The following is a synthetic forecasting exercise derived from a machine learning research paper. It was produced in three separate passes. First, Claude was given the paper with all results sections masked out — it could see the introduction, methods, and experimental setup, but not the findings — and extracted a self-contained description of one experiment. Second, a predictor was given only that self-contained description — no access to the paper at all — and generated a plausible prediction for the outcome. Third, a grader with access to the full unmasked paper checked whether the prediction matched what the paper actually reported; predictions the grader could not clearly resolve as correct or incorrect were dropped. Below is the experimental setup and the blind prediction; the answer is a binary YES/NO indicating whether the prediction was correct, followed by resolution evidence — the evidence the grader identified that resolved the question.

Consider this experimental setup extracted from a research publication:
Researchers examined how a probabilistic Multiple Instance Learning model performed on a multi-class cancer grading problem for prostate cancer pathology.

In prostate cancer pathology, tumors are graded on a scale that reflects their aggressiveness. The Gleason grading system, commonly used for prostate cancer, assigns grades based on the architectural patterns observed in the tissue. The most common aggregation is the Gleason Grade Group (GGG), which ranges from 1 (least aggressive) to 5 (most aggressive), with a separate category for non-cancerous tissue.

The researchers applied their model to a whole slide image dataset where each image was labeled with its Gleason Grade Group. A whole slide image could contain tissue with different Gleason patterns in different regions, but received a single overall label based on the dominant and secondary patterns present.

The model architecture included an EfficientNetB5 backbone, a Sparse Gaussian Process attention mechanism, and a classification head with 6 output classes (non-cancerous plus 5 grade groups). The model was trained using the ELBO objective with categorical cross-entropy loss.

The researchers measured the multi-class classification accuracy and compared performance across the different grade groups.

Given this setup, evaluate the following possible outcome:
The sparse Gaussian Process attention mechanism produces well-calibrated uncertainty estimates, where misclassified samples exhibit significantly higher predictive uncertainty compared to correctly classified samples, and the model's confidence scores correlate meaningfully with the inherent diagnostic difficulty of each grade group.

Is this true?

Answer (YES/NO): NO